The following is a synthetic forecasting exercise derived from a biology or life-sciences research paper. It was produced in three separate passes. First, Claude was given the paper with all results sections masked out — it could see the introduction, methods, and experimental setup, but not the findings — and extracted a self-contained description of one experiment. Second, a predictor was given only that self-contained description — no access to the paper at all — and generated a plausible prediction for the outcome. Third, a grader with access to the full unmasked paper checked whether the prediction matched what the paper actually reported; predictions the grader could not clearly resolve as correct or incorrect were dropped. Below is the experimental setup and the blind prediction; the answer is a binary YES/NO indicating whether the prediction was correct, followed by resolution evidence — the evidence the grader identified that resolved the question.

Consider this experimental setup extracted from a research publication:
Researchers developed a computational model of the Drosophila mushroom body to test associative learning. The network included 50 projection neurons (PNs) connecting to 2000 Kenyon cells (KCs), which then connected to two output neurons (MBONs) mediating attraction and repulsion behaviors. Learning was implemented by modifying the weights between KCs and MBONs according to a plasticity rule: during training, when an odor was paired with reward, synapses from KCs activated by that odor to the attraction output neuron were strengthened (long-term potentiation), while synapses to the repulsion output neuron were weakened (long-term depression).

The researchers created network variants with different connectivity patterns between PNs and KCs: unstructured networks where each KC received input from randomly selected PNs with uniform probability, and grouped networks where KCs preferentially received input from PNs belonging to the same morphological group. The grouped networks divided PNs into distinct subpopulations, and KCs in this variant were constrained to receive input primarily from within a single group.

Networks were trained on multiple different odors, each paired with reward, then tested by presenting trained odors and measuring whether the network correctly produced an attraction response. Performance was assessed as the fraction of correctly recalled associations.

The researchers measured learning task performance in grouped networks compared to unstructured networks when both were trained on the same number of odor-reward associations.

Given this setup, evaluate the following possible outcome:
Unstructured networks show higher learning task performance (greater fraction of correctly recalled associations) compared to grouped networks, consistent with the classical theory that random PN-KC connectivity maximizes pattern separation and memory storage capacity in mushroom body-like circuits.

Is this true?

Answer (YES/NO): YES